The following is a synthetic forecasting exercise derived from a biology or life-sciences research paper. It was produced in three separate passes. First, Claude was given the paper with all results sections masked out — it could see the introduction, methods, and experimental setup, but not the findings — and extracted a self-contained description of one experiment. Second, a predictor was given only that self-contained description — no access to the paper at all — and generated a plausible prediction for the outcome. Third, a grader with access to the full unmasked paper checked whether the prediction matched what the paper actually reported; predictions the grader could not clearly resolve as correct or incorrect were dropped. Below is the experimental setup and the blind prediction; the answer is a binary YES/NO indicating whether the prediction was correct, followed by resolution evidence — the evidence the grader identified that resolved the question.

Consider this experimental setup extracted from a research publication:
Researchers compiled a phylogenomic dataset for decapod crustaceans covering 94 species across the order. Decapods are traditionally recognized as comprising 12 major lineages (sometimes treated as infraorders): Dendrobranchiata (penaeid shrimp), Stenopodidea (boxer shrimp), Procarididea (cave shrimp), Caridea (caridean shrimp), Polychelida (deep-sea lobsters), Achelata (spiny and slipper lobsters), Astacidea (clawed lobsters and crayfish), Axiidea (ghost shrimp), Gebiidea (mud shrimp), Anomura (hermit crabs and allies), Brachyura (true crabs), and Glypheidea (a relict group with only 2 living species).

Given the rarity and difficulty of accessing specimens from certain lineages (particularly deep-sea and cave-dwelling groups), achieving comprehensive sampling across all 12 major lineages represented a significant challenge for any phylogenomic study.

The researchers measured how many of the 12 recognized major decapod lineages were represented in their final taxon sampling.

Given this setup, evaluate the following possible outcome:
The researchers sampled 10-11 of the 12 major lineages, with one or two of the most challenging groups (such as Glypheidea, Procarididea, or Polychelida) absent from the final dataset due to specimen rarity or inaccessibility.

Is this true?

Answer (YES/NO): YES